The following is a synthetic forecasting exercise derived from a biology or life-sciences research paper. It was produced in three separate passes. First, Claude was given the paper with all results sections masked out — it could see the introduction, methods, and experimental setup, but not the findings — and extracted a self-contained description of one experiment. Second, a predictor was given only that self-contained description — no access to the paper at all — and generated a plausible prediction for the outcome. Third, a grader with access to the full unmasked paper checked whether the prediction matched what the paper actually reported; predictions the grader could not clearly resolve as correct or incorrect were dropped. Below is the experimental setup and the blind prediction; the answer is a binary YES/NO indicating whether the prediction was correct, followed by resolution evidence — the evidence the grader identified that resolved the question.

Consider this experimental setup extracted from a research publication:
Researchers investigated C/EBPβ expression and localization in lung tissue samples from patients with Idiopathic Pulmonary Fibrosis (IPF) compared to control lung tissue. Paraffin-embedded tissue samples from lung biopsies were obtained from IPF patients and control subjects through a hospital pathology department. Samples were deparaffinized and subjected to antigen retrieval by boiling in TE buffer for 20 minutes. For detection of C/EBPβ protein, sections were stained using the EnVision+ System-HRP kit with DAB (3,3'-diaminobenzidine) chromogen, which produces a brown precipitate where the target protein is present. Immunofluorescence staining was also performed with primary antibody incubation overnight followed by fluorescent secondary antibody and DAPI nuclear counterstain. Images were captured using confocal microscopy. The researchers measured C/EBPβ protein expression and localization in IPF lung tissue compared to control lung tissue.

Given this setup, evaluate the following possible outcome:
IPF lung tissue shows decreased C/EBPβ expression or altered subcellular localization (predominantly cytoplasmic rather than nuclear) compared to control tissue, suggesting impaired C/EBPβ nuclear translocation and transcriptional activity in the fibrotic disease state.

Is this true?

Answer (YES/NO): NO